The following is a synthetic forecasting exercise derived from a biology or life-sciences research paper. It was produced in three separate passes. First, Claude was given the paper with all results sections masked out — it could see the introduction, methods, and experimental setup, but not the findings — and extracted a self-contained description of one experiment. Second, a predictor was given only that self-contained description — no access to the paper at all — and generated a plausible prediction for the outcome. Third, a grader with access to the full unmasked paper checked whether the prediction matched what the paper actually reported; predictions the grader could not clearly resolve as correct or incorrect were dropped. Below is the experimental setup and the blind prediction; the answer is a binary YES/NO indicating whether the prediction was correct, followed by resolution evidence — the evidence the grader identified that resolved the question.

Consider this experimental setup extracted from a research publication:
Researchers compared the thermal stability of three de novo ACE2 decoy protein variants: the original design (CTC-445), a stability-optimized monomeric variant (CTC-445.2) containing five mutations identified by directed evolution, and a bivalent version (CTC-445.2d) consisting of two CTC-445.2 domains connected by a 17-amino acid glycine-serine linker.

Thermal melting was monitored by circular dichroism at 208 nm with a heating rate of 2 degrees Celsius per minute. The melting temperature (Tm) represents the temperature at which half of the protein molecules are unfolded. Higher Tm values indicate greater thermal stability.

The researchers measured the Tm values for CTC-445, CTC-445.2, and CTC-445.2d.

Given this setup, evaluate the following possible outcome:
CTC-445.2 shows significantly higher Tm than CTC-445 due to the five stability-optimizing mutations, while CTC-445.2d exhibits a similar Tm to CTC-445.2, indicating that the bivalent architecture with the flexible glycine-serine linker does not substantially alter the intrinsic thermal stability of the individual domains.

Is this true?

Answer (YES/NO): NO